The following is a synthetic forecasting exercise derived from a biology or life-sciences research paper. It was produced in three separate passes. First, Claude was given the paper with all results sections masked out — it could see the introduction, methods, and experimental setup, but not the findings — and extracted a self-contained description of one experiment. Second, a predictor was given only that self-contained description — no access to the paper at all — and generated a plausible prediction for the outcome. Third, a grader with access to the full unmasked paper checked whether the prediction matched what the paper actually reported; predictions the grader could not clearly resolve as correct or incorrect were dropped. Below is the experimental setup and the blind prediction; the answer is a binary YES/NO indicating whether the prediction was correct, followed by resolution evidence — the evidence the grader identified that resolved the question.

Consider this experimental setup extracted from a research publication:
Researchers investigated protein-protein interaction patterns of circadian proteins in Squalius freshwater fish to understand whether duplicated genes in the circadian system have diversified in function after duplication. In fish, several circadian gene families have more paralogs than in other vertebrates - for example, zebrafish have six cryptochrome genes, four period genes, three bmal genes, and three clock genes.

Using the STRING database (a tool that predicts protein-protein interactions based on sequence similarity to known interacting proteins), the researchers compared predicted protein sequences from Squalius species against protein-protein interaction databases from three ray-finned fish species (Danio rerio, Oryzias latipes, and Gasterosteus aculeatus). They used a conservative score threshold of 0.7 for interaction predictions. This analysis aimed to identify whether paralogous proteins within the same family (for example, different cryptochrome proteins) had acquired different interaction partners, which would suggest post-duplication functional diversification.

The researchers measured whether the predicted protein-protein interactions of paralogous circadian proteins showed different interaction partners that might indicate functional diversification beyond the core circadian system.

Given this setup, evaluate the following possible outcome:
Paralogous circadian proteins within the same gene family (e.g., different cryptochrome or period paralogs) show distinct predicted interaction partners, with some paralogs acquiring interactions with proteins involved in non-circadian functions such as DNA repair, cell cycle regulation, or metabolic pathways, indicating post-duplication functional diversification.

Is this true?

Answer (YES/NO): YES